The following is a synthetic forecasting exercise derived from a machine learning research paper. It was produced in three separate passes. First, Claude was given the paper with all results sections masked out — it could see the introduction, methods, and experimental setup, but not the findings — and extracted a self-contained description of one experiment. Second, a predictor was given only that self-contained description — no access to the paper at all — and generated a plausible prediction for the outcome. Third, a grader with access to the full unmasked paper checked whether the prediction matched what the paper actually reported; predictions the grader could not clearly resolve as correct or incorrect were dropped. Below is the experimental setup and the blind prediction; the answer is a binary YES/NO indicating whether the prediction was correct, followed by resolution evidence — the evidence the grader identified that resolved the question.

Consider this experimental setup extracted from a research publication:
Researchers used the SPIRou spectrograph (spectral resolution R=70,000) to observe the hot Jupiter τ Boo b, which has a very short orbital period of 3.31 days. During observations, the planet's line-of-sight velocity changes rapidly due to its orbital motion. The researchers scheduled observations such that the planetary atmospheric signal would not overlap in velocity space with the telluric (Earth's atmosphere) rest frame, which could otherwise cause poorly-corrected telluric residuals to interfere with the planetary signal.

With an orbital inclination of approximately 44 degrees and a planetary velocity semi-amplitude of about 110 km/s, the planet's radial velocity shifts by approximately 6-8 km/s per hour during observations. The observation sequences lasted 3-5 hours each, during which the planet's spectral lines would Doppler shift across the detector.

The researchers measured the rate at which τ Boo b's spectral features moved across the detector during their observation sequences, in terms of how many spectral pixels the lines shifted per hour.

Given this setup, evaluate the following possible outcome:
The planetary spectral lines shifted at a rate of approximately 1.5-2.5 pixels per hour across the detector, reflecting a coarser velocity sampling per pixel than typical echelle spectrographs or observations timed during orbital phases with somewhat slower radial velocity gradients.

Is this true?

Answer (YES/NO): NO